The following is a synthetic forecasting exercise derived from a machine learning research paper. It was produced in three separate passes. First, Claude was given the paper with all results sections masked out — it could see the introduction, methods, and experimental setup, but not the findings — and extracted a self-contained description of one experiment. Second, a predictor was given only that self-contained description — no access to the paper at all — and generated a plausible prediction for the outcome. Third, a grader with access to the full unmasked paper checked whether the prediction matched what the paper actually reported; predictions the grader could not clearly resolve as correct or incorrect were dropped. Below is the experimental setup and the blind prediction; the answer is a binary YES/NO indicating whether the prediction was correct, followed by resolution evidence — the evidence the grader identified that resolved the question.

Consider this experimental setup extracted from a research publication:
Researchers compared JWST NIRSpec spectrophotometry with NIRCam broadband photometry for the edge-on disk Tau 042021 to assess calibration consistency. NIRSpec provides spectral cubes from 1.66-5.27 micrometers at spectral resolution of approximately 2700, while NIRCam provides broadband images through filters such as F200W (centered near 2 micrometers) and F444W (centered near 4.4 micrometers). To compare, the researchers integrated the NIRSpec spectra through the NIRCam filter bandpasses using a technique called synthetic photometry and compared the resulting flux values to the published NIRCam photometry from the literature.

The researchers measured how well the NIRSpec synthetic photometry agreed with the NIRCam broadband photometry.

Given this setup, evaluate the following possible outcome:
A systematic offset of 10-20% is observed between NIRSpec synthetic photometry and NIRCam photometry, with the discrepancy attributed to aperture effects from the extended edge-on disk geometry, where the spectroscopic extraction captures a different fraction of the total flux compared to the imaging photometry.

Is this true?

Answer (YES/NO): NO